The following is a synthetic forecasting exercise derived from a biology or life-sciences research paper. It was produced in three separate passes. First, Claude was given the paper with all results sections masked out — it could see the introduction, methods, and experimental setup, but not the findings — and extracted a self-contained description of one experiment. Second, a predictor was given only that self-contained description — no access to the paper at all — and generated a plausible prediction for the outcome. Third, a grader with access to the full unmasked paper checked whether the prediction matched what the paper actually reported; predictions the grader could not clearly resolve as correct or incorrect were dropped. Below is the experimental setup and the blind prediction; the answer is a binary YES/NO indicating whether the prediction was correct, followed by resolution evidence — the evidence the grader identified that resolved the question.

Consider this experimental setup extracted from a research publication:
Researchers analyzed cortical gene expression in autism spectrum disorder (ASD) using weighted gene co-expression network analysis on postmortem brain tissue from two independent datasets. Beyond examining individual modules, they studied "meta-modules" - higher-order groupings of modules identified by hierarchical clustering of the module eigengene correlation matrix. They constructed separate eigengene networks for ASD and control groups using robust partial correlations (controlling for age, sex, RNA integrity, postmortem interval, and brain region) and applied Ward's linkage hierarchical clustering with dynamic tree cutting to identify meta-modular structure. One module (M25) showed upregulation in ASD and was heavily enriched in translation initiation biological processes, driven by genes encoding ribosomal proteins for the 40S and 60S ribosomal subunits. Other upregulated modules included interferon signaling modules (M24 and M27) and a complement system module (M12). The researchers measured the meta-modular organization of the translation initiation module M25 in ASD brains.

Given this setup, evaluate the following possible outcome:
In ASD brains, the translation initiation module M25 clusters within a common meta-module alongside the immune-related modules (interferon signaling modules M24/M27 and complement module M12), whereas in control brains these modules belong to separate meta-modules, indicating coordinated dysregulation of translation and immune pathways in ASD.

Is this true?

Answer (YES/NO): YES